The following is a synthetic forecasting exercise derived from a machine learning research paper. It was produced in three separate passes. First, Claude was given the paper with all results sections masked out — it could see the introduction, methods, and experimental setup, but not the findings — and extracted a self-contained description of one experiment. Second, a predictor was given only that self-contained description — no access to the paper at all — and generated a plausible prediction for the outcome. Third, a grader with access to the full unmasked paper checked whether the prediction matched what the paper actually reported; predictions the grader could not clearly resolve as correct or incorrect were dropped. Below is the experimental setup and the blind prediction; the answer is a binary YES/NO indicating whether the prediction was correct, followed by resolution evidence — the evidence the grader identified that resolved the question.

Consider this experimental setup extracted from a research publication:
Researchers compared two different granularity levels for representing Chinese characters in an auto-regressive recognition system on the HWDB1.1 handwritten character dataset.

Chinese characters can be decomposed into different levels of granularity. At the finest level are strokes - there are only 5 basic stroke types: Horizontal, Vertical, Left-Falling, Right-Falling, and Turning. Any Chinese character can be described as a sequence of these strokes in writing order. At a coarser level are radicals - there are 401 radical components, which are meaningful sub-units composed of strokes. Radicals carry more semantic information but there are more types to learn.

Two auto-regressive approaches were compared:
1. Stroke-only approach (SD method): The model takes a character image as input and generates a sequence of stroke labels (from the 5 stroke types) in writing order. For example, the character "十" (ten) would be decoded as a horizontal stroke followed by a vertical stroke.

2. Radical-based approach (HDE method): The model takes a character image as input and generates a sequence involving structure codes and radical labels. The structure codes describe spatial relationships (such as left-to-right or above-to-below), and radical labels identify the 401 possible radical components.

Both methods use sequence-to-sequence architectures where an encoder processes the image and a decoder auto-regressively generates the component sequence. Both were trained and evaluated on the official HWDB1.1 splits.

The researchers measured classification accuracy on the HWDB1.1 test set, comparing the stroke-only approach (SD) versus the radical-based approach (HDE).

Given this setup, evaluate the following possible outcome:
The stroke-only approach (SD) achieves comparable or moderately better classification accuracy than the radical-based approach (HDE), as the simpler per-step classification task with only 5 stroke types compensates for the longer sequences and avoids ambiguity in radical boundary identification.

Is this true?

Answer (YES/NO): NO